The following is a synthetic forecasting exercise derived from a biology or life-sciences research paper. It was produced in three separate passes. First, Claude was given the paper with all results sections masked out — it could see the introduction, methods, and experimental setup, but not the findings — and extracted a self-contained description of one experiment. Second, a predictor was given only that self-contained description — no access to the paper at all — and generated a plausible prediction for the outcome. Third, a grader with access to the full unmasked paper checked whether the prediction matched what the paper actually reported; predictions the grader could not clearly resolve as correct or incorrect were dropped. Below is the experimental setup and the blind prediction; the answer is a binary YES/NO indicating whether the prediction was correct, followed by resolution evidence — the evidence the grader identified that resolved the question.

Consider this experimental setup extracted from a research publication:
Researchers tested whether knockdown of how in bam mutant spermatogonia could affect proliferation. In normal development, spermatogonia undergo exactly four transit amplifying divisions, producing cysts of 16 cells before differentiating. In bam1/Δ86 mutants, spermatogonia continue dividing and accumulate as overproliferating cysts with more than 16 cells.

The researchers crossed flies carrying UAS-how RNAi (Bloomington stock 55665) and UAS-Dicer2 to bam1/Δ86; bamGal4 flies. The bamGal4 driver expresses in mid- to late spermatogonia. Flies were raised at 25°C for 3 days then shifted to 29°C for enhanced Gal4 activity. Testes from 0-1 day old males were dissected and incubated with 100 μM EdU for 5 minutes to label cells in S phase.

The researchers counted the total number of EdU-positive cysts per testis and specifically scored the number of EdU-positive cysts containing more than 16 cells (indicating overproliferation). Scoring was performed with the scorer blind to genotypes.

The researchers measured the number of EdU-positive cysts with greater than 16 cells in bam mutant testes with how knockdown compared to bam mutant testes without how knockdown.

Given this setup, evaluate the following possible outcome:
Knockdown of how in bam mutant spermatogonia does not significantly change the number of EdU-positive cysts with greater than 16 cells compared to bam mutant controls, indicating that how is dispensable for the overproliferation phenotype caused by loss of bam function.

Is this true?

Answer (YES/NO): NO